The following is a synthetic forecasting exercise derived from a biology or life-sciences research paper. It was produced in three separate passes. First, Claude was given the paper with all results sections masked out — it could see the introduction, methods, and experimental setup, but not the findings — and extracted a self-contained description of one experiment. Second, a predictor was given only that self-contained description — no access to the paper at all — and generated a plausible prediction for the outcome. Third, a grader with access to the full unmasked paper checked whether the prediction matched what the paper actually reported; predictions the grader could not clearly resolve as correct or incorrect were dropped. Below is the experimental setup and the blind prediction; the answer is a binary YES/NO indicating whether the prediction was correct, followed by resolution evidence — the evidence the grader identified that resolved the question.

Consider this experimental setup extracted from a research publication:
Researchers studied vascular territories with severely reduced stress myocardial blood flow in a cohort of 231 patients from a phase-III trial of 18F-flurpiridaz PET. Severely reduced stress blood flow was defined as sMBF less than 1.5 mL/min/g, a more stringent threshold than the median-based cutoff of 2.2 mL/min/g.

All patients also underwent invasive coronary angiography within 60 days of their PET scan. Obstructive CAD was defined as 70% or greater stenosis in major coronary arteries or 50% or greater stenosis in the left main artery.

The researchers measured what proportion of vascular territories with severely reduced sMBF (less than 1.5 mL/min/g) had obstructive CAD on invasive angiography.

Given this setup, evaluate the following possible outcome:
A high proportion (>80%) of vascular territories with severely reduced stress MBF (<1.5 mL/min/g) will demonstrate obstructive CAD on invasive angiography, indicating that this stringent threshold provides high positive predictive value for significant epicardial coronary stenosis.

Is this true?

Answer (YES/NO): NO